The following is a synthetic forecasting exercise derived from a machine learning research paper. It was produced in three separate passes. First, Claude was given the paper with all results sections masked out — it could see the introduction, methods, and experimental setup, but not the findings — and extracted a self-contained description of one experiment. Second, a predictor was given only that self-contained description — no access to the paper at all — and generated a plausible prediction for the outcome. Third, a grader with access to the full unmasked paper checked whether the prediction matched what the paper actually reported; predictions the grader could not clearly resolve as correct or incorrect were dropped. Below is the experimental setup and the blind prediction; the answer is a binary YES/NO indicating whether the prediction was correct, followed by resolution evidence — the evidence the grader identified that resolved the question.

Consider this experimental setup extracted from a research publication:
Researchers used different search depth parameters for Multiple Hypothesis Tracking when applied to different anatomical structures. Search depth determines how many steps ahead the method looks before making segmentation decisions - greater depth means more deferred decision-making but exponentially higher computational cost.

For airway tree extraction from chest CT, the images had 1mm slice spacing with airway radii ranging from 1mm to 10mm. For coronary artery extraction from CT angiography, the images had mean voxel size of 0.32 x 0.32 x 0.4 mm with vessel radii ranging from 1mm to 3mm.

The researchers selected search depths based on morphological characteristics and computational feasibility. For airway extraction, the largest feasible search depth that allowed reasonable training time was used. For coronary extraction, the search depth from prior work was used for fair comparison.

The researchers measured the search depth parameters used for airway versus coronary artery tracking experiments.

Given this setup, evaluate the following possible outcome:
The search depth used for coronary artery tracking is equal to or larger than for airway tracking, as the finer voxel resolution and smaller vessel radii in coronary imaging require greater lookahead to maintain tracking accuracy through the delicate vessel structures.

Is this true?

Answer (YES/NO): NO